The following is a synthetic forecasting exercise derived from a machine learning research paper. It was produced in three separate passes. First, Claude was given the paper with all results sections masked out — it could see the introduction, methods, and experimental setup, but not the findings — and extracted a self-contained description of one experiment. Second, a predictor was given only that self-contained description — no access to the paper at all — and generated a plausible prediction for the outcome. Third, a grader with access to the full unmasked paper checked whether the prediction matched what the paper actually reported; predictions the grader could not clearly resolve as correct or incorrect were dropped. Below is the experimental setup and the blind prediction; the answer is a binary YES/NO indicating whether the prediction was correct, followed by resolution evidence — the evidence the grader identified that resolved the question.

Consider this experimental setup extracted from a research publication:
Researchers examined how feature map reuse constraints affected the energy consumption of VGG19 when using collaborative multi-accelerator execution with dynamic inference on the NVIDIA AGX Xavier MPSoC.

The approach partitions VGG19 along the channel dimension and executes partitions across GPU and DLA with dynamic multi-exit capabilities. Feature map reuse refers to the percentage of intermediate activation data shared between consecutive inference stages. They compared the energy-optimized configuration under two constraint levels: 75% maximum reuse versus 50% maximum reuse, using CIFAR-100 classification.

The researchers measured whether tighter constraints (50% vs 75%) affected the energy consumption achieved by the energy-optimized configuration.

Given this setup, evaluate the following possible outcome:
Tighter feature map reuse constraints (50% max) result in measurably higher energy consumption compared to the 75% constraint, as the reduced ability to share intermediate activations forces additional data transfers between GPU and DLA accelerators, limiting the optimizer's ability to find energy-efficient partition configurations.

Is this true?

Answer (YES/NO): NO